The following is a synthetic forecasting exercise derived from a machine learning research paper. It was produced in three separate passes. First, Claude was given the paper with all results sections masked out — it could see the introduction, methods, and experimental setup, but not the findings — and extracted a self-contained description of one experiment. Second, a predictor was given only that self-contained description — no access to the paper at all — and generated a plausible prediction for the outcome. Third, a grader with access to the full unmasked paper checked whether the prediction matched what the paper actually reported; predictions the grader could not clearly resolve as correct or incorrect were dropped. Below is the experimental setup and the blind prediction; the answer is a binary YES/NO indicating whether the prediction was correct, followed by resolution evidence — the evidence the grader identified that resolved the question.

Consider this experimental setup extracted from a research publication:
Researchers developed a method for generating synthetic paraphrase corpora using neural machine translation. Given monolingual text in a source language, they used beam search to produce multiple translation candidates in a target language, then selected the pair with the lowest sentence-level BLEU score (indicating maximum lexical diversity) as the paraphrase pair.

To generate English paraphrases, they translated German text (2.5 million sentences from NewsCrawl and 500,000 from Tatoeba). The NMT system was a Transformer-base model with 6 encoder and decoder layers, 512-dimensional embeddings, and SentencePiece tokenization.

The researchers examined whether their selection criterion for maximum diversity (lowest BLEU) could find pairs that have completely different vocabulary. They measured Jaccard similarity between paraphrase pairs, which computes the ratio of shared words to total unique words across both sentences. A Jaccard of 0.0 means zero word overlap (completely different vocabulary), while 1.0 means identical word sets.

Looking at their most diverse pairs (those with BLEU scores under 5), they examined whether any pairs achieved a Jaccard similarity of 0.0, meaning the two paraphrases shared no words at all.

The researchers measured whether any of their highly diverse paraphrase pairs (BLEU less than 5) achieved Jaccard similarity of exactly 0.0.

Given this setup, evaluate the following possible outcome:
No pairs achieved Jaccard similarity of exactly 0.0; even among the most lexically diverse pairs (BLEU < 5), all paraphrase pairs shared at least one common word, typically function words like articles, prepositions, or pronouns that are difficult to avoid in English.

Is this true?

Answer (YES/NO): NO